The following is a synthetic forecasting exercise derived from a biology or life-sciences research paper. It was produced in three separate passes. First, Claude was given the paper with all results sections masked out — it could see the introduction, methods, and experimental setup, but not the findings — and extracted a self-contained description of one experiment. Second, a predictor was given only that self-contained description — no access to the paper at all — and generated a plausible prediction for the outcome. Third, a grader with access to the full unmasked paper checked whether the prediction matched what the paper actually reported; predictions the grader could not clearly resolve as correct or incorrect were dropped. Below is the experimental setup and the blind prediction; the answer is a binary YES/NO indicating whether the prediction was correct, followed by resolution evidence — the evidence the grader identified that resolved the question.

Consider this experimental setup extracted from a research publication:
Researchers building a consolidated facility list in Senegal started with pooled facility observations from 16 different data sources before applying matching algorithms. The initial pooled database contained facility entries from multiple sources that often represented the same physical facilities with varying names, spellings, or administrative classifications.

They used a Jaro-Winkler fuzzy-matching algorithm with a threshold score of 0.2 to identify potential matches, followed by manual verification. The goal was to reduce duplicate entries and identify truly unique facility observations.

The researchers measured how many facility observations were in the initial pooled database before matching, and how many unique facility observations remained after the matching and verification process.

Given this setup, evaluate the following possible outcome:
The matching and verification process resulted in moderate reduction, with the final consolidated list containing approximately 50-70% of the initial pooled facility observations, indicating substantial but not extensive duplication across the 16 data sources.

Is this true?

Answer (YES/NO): NO